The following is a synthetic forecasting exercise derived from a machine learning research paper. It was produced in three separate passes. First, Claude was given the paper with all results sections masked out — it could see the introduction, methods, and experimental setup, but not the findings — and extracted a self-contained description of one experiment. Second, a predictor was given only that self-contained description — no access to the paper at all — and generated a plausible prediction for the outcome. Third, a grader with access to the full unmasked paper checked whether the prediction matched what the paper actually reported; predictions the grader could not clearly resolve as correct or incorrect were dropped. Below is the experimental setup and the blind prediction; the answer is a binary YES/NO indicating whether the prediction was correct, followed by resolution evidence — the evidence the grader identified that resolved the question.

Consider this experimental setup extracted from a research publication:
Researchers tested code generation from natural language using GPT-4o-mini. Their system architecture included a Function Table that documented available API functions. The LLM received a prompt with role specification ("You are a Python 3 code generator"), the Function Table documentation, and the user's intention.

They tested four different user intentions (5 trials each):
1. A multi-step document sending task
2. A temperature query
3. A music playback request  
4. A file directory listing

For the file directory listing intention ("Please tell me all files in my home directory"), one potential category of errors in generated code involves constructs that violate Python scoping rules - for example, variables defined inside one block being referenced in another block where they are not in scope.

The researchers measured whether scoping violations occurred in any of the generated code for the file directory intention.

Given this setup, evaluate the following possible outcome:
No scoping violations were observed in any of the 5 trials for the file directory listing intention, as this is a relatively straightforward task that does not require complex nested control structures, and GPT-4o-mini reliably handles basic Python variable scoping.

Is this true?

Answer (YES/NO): NO